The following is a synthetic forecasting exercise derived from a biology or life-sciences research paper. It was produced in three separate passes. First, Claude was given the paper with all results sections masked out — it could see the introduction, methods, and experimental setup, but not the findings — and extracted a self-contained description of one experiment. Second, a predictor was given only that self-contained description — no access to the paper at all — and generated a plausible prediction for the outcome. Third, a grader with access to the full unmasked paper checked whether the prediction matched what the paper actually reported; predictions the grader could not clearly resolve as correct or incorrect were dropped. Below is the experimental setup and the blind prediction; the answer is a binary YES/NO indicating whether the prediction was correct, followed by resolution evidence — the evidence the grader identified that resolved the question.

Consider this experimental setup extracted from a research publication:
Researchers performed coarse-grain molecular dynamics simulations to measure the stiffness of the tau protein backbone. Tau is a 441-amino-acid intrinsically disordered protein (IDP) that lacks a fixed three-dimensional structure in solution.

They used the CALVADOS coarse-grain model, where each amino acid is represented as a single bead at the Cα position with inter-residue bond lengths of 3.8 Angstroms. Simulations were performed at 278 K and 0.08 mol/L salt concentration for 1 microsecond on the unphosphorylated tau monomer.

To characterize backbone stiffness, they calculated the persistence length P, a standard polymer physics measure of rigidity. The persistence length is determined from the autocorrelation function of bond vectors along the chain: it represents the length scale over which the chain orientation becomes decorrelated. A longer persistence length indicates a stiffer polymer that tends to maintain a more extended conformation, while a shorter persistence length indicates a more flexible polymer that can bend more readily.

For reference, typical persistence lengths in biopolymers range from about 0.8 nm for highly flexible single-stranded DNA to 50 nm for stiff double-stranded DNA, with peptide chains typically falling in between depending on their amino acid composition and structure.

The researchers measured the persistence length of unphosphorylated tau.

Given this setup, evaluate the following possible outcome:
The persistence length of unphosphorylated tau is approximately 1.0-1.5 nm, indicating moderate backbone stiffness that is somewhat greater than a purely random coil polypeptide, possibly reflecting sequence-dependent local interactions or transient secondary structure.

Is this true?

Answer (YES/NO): NO